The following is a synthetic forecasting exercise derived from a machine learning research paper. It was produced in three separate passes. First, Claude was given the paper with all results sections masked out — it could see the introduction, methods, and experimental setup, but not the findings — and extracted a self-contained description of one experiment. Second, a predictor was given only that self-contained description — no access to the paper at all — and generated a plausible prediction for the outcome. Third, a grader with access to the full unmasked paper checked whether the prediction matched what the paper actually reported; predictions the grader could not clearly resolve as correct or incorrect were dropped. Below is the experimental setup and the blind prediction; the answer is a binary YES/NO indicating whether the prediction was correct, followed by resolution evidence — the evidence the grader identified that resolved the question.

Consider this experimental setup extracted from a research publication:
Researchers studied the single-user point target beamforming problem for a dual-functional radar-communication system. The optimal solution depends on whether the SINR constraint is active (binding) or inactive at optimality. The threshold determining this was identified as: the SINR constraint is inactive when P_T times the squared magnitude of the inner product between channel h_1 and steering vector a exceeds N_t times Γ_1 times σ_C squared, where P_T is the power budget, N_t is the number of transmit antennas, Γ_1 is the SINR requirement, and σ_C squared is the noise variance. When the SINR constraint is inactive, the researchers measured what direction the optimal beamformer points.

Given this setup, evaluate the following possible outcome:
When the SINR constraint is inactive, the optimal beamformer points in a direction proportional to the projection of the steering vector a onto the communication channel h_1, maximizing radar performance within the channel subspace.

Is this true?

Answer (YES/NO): NO